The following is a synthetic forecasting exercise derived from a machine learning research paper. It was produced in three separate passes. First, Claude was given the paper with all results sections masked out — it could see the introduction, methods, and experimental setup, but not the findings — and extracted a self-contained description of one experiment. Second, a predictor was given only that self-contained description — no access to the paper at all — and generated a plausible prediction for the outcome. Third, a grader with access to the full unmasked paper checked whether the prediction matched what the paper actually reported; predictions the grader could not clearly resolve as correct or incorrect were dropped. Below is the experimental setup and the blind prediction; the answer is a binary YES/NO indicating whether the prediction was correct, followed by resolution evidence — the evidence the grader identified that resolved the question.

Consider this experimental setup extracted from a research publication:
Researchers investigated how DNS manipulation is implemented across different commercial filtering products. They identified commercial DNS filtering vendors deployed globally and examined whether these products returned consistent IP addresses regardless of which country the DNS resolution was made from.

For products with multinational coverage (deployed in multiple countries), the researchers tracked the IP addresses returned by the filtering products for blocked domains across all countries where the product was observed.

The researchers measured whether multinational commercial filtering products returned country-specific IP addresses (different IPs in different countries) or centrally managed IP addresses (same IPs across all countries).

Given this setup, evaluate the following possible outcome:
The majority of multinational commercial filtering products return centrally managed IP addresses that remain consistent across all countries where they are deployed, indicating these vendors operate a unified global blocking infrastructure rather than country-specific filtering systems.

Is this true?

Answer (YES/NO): YES